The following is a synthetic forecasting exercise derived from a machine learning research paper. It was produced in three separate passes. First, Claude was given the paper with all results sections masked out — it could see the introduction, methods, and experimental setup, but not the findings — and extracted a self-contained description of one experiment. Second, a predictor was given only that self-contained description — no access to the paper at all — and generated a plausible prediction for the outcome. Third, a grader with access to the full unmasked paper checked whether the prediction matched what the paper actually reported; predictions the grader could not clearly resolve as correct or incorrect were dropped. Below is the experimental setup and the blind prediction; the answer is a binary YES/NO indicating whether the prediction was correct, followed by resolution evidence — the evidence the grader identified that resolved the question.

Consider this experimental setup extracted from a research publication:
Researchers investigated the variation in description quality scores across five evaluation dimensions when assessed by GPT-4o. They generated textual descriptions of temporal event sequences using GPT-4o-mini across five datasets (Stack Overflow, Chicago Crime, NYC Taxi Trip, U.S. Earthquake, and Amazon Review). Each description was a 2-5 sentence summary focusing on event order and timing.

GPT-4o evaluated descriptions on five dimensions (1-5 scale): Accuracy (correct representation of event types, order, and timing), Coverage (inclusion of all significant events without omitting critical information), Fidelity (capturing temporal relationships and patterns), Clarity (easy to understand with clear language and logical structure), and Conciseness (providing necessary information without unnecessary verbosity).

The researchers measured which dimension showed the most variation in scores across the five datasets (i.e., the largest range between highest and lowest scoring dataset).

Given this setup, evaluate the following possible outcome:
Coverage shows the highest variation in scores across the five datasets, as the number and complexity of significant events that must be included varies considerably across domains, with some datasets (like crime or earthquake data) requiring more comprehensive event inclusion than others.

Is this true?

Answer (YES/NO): NO